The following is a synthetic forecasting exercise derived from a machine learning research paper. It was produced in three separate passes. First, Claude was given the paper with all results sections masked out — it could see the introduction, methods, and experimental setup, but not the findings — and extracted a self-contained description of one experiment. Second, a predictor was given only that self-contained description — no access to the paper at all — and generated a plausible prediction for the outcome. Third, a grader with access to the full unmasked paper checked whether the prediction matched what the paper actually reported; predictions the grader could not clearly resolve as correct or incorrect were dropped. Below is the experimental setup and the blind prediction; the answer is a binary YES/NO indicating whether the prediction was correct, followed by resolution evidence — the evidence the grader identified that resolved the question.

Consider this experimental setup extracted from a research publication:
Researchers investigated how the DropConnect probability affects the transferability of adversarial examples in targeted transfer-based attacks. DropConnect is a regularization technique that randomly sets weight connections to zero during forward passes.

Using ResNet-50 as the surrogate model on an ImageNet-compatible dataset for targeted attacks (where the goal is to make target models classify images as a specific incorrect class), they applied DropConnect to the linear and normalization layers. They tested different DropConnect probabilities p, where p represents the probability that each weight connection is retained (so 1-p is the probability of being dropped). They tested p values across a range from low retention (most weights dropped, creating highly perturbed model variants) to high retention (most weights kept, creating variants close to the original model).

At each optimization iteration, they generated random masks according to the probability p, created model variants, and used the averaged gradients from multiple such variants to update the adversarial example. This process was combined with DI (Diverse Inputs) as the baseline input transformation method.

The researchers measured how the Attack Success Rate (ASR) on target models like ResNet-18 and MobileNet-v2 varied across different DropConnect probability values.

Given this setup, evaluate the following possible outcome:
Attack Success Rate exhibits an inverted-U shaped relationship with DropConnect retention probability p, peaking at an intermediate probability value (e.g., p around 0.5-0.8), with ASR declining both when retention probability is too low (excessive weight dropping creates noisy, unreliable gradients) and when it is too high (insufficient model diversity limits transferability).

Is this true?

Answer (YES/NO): NO